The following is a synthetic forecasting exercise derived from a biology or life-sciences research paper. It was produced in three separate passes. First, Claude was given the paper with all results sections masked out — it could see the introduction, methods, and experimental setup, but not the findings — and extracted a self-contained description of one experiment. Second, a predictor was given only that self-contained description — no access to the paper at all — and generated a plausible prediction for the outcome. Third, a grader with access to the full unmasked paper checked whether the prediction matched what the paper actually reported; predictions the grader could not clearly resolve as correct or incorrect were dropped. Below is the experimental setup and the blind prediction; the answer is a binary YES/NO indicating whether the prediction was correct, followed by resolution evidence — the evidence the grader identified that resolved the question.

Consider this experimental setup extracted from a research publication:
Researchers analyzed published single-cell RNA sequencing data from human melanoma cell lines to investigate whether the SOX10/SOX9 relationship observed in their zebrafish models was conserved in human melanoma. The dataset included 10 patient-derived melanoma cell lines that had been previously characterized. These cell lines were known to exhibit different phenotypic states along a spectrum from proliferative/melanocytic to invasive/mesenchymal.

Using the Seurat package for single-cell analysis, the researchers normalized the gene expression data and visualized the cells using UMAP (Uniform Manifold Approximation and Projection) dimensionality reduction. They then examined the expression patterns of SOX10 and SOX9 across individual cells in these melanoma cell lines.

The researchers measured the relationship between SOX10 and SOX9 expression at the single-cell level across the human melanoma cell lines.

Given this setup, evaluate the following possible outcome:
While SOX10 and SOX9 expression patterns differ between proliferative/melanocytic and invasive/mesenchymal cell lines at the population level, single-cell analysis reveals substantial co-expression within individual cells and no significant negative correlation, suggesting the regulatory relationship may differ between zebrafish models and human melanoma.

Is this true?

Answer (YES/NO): NO